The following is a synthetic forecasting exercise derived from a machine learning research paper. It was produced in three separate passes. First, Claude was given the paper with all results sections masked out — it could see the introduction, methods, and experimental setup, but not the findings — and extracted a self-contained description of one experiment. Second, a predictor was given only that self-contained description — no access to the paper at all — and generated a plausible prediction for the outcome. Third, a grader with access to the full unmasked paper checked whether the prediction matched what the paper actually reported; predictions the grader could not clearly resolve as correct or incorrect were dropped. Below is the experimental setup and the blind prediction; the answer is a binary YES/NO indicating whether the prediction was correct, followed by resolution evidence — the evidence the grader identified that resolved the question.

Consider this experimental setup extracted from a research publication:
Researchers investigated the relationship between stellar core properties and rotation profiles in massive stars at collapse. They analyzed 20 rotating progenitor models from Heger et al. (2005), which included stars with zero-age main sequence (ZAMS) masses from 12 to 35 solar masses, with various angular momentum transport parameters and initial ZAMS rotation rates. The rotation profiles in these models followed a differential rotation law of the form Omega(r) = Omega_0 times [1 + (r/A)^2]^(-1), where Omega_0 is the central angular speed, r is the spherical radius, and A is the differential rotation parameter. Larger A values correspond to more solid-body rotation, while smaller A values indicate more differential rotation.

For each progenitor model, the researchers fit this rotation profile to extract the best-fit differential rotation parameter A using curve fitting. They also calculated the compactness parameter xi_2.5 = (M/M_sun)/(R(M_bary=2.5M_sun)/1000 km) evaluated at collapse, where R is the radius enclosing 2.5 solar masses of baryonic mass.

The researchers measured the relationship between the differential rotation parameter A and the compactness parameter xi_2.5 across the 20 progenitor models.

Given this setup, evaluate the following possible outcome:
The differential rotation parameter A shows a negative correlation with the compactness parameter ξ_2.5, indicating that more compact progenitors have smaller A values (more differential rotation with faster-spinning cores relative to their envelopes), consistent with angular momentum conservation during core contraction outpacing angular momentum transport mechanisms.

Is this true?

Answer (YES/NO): NO